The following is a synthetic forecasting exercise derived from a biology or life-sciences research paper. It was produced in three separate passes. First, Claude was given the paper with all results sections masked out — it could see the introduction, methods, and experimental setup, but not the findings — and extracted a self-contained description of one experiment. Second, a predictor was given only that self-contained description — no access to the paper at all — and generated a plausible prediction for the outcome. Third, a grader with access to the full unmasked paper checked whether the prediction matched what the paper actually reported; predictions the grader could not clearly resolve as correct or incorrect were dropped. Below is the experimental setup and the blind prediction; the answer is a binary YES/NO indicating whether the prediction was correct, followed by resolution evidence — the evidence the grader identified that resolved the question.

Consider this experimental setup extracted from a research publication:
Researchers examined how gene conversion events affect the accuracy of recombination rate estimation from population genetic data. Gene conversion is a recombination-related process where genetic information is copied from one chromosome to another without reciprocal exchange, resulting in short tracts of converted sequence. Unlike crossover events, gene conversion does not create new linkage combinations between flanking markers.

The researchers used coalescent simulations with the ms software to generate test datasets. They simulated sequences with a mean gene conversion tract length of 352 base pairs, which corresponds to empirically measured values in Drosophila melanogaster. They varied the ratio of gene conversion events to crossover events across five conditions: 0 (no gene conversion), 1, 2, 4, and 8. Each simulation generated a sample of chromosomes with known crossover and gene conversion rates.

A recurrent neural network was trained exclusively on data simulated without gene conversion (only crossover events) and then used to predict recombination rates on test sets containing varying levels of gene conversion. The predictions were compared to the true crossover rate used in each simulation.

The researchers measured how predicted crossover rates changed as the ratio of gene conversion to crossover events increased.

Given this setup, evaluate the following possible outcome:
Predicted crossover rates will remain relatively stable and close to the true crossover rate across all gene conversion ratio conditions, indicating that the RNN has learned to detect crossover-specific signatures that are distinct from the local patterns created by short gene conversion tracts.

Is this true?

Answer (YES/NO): NO